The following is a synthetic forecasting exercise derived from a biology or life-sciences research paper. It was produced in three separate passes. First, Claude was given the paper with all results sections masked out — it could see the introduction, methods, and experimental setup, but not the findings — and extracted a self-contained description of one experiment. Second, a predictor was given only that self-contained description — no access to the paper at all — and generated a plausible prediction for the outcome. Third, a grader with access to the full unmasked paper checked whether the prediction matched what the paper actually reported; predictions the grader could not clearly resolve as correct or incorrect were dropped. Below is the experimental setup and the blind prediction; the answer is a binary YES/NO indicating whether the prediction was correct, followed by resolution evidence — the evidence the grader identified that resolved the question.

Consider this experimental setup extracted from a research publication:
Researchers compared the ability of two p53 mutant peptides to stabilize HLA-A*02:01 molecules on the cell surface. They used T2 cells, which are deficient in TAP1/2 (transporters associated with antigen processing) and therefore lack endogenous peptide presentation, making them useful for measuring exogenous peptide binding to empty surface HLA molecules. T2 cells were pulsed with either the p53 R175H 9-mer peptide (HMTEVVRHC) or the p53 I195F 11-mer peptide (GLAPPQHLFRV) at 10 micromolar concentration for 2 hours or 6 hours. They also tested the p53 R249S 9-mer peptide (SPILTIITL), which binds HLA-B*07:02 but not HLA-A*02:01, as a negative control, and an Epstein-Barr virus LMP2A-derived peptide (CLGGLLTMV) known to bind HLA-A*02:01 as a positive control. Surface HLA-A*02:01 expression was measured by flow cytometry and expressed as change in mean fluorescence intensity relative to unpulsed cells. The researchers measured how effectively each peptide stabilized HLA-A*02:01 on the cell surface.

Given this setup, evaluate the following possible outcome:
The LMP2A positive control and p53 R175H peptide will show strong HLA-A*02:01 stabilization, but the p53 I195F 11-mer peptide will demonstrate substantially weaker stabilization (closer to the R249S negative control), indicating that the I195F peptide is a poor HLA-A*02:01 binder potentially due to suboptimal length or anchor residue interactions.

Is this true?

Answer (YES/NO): NO